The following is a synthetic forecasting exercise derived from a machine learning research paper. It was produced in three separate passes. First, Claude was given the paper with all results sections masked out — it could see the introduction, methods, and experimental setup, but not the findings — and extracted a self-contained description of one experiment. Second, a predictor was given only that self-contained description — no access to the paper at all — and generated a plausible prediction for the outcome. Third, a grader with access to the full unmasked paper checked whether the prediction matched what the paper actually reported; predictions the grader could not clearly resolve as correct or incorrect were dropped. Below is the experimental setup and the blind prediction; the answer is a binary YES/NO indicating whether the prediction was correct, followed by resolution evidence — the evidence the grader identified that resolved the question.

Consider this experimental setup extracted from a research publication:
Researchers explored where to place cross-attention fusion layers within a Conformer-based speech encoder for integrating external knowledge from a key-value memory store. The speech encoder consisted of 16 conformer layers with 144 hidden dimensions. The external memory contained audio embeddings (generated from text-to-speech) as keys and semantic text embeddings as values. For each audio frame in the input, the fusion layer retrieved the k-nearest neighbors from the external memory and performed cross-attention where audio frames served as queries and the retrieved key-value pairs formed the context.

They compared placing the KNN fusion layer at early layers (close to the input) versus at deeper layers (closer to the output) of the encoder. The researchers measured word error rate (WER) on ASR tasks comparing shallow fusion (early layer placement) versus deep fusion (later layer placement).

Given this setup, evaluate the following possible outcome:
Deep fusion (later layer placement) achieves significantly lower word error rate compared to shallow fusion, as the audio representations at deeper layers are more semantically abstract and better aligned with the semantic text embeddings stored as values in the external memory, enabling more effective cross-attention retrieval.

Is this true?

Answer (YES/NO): YES